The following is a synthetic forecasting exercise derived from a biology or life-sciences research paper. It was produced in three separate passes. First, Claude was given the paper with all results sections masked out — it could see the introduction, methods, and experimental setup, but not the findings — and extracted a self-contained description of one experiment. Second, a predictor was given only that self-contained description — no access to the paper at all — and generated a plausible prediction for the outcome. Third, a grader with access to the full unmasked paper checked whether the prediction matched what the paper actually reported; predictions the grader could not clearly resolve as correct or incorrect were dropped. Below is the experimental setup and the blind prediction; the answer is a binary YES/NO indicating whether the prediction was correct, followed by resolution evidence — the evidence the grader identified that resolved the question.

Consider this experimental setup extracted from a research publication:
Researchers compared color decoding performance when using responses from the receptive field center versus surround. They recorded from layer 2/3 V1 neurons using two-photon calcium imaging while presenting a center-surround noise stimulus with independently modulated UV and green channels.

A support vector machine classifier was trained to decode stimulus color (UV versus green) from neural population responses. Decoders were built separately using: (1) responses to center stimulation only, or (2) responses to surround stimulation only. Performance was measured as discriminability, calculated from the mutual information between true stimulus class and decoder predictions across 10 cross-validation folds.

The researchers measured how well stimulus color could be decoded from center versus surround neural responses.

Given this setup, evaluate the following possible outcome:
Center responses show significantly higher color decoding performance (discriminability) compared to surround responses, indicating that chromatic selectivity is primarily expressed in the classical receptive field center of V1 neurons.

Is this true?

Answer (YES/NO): YES